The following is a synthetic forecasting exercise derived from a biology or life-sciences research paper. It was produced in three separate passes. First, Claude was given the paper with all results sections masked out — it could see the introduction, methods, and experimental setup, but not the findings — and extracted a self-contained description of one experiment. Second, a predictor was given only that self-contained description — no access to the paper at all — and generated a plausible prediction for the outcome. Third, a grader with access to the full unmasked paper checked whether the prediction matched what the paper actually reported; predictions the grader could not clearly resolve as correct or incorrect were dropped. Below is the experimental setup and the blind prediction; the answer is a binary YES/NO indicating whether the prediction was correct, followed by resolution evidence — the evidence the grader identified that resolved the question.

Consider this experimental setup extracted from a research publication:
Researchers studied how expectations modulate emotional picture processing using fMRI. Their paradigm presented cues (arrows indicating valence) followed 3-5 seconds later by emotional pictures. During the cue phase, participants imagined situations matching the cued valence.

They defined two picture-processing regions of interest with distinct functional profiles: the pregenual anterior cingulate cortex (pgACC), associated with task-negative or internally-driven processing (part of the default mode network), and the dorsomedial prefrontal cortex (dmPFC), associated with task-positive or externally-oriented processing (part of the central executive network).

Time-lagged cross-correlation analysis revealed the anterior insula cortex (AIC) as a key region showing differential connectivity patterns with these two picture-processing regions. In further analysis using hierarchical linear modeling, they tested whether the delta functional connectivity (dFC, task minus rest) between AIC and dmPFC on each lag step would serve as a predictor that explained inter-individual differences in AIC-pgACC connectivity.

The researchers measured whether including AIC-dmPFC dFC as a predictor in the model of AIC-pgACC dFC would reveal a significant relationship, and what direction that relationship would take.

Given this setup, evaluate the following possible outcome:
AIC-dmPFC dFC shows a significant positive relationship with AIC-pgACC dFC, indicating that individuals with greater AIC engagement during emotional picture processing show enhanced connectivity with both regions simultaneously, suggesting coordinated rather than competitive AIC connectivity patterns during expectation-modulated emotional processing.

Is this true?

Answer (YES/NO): YES